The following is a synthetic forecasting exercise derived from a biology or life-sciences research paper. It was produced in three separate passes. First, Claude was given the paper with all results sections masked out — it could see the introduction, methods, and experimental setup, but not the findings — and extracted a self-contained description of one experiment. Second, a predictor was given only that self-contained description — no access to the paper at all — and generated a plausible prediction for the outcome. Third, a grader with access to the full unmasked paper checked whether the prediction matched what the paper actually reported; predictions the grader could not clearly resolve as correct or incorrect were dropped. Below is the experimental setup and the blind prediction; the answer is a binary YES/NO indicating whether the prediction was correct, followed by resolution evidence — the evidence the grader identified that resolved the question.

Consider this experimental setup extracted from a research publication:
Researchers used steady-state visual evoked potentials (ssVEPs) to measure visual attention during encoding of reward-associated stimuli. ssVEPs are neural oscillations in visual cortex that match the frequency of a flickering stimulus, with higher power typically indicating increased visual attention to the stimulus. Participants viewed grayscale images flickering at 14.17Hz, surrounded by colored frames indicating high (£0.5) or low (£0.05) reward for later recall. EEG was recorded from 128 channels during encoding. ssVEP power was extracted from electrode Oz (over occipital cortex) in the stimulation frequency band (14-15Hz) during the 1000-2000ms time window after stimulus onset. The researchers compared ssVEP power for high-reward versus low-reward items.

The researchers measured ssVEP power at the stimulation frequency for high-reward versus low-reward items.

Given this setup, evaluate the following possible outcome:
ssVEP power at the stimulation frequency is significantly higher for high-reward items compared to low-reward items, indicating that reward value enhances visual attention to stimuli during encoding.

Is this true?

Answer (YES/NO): NO